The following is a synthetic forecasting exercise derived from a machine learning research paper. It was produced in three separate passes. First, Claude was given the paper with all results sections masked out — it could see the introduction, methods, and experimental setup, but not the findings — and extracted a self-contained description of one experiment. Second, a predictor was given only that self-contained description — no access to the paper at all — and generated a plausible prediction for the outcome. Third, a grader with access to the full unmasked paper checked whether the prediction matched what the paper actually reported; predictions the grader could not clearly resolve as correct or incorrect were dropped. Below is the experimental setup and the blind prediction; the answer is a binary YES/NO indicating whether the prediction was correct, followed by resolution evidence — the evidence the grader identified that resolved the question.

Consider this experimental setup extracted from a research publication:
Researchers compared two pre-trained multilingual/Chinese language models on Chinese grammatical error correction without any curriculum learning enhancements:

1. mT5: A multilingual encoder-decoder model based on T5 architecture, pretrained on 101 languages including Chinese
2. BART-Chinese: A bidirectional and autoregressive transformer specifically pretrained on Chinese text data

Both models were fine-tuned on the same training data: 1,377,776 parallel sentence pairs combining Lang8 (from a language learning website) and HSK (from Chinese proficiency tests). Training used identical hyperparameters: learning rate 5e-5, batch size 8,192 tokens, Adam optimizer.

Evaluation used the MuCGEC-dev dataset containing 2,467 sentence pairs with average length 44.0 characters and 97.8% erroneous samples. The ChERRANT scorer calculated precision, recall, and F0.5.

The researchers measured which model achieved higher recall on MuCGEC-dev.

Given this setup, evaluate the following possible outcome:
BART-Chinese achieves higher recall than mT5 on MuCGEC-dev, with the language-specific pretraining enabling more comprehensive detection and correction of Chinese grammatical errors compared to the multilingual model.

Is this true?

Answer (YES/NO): YES